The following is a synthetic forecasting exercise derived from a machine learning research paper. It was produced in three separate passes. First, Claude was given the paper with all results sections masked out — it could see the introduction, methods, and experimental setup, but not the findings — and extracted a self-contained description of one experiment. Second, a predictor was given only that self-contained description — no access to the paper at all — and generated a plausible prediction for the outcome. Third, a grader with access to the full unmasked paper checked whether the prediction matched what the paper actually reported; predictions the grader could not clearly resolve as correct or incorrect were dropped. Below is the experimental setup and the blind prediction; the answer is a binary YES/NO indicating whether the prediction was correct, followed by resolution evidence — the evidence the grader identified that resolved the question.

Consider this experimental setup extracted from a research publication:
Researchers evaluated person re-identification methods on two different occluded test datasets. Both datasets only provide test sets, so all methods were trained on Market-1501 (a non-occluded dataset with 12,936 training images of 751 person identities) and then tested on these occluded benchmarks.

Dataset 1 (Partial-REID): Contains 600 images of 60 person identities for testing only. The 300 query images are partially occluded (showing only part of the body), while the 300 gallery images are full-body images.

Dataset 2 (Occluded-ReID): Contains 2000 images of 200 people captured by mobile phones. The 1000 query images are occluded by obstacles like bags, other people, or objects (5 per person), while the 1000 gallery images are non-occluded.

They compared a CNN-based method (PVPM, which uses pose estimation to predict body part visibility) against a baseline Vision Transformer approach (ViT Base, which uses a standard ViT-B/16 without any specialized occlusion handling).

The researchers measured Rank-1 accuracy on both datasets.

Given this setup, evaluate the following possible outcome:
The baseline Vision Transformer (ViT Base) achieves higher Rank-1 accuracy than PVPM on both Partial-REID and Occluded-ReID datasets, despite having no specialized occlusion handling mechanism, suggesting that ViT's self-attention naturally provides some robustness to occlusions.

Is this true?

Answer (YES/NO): NO